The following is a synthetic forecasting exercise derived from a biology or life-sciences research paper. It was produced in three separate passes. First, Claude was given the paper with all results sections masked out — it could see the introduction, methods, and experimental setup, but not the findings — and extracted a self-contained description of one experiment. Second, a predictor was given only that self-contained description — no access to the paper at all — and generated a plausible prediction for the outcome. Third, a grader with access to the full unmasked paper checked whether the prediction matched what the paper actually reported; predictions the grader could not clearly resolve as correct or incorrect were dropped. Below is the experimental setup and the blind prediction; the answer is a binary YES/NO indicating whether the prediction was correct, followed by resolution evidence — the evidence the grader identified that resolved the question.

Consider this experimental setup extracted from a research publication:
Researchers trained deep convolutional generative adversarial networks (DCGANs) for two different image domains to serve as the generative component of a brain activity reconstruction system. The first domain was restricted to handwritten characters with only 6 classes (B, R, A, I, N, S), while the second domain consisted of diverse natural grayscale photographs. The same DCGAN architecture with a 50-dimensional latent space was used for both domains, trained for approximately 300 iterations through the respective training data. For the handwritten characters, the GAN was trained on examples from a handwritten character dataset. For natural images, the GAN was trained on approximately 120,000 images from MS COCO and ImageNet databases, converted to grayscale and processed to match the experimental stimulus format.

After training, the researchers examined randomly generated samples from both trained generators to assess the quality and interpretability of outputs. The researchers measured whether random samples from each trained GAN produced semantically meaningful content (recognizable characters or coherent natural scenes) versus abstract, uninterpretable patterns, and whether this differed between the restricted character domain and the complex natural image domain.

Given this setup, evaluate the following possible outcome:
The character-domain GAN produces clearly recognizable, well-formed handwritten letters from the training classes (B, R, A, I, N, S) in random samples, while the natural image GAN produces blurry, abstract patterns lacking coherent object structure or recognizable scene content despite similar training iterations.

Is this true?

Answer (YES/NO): NO